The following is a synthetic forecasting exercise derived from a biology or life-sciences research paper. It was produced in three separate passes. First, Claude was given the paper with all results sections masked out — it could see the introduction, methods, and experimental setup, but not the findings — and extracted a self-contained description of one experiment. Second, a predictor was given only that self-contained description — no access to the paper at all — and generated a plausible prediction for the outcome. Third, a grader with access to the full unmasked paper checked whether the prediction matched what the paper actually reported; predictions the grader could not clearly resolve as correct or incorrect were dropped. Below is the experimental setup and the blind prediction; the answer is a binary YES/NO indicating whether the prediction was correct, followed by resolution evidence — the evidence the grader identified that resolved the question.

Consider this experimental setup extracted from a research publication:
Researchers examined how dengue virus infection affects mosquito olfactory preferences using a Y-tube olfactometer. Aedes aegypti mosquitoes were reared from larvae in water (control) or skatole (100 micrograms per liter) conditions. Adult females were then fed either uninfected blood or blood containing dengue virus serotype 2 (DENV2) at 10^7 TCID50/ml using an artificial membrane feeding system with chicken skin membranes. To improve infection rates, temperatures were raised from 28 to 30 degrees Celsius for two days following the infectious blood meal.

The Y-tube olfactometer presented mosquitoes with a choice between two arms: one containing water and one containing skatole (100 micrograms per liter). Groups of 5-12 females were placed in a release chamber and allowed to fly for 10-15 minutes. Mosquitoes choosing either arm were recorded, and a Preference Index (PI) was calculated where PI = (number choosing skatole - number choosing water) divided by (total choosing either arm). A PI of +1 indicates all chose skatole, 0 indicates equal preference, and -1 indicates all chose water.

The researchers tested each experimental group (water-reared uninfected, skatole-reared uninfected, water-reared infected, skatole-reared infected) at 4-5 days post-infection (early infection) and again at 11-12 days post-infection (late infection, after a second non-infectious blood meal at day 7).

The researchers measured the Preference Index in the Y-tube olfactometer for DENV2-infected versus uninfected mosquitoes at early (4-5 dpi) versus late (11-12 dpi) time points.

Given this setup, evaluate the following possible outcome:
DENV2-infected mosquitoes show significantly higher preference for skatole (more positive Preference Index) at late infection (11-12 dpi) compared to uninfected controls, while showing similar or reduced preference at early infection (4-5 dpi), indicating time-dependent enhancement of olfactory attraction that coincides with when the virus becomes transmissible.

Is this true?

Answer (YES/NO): NO